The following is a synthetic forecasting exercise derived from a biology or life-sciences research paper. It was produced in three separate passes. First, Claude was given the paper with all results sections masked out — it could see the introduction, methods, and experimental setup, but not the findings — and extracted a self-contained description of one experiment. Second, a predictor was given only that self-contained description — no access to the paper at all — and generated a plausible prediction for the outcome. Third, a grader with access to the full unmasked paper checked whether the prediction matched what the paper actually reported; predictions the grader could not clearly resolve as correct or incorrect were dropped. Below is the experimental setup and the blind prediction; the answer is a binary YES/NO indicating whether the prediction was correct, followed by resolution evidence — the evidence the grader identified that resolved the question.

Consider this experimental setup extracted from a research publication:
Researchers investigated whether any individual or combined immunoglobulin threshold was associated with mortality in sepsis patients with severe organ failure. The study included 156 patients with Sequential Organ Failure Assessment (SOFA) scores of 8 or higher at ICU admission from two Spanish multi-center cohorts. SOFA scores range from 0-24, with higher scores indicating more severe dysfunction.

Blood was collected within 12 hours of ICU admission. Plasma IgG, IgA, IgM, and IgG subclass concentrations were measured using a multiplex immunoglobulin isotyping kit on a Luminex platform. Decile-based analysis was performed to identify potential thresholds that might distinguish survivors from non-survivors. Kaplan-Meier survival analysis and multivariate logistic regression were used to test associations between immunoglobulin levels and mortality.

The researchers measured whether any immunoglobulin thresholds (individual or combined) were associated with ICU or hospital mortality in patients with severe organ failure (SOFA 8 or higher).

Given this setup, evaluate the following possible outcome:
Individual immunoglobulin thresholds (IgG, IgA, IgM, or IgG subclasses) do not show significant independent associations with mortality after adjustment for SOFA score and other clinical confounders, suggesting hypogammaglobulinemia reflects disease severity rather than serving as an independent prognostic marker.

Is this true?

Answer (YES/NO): YES